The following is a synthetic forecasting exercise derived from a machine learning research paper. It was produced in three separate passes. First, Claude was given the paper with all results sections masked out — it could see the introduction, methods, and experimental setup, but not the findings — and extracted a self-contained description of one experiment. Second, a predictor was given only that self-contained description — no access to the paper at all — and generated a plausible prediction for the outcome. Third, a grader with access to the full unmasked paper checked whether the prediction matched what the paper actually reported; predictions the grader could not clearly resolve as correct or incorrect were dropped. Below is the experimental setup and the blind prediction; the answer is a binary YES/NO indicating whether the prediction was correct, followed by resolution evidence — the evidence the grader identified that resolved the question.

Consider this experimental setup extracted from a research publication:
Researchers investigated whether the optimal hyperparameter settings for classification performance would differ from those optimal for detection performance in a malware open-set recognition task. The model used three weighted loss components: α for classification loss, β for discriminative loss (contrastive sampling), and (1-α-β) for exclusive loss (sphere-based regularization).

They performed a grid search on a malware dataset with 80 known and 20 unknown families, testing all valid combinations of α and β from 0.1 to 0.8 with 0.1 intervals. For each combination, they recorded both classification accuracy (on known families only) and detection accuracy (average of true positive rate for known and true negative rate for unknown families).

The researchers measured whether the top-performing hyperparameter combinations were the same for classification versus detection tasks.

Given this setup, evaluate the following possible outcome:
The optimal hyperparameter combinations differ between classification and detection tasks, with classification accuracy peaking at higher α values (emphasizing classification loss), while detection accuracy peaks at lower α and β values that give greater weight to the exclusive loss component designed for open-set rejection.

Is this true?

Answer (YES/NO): NO